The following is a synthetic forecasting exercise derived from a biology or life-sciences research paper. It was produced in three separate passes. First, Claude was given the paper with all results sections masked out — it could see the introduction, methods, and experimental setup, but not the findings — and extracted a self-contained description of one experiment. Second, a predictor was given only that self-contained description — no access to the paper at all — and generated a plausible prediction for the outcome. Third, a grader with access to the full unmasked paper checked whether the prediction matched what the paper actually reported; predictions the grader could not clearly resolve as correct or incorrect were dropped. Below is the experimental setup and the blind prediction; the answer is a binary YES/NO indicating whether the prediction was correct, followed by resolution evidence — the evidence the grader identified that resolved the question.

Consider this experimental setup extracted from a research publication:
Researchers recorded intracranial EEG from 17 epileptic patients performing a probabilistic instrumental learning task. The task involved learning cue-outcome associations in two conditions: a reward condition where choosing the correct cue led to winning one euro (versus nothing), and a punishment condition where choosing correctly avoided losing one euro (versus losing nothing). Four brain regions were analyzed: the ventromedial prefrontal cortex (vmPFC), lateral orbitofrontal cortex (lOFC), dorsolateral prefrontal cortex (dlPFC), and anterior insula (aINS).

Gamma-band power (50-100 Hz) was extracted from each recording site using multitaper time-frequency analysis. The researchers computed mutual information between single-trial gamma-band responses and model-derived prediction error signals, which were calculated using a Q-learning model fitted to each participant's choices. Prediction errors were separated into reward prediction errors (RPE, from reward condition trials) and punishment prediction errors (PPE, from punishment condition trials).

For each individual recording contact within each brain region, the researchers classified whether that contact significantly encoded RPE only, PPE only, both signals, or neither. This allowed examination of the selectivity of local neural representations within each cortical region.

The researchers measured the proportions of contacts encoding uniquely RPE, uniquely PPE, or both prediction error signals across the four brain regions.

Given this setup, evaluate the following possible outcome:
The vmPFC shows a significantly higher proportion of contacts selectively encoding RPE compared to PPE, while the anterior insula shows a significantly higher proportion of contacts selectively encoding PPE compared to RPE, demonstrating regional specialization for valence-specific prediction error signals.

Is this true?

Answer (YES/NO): NO